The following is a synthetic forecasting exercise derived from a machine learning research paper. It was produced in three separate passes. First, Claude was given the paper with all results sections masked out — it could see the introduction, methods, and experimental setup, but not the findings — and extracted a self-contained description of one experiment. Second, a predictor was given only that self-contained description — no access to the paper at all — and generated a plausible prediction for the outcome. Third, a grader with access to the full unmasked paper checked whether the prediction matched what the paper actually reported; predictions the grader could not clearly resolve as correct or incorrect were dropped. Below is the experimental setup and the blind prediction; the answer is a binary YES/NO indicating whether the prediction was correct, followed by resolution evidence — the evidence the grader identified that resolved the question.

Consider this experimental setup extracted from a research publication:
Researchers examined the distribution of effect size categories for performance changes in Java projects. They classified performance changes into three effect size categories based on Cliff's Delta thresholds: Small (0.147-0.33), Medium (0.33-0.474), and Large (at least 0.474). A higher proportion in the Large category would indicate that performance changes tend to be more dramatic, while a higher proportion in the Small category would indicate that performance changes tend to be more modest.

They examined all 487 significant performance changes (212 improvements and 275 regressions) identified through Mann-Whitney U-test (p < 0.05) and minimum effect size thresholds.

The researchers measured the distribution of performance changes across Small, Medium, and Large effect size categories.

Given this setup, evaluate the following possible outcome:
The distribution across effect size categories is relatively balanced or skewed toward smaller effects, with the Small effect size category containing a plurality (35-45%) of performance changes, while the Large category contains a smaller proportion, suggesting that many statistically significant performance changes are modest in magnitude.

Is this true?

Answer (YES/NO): NO